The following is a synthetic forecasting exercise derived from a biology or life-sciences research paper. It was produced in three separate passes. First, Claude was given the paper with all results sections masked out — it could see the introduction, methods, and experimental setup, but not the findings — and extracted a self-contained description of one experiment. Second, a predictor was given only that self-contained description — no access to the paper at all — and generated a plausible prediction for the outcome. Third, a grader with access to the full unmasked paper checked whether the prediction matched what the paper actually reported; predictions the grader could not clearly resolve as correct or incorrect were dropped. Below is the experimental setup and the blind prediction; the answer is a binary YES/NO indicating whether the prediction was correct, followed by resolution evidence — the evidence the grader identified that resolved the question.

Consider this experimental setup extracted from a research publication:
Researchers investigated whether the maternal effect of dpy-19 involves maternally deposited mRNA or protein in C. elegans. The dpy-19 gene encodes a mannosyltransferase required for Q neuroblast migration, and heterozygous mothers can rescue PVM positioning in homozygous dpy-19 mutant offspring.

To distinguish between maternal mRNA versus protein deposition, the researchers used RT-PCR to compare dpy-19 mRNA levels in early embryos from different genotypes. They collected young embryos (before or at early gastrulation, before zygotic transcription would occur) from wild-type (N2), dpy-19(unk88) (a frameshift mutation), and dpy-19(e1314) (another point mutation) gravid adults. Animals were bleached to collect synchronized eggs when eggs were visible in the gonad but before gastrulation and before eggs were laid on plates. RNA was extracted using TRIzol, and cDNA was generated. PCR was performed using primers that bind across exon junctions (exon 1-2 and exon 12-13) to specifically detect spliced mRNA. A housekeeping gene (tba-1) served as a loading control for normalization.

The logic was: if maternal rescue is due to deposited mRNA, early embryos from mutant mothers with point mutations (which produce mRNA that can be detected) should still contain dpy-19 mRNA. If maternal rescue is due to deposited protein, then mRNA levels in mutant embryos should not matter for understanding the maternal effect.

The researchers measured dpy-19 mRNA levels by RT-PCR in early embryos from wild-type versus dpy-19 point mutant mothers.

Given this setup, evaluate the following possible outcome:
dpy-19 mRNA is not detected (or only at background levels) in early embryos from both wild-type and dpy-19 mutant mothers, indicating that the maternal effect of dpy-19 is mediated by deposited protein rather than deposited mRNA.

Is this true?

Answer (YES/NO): NO